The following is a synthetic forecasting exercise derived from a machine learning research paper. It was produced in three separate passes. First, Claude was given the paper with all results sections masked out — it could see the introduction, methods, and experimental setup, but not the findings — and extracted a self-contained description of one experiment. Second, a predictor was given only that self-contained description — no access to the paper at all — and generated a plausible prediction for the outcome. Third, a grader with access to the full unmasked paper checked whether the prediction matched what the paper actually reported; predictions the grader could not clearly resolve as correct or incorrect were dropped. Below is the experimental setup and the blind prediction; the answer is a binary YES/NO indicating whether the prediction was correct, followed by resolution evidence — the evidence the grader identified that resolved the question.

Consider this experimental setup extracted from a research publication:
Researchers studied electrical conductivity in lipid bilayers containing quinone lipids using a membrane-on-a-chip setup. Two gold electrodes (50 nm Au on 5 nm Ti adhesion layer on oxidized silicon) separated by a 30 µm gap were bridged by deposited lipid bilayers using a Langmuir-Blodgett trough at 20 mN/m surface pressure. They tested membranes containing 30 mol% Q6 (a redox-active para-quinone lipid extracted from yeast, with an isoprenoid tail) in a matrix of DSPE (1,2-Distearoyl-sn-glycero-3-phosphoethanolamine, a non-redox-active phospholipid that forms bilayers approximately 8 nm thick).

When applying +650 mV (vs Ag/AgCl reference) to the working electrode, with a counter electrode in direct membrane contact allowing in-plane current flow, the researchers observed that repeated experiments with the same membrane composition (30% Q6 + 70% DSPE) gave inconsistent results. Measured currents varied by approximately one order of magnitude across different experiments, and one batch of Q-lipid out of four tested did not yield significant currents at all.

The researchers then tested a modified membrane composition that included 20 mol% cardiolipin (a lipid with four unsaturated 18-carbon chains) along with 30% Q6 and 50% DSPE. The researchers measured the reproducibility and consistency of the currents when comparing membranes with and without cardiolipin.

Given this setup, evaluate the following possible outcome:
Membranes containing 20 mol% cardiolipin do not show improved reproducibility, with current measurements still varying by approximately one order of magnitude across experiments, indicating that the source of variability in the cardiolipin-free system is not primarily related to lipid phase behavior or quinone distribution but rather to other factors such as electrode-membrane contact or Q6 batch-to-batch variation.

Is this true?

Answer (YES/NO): NO